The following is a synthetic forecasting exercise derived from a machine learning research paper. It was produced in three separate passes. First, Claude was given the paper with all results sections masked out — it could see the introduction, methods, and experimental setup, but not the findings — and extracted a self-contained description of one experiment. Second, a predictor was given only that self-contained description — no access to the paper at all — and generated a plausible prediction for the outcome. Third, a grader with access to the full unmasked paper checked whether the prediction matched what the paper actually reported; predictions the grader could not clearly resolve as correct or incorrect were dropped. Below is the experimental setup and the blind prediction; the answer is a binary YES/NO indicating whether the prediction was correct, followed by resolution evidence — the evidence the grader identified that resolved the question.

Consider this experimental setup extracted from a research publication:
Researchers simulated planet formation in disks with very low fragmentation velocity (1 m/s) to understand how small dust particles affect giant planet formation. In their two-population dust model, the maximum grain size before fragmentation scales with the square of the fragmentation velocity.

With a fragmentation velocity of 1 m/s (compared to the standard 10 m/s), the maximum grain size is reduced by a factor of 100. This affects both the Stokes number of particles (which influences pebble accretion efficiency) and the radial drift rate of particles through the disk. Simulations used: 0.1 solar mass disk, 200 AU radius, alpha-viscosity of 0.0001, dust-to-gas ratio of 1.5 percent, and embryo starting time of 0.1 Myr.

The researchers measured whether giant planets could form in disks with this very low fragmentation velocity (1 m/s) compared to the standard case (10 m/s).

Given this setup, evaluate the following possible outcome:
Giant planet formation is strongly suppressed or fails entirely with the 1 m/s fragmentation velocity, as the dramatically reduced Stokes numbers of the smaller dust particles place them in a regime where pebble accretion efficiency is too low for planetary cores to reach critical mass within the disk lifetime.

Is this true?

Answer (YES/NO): NO